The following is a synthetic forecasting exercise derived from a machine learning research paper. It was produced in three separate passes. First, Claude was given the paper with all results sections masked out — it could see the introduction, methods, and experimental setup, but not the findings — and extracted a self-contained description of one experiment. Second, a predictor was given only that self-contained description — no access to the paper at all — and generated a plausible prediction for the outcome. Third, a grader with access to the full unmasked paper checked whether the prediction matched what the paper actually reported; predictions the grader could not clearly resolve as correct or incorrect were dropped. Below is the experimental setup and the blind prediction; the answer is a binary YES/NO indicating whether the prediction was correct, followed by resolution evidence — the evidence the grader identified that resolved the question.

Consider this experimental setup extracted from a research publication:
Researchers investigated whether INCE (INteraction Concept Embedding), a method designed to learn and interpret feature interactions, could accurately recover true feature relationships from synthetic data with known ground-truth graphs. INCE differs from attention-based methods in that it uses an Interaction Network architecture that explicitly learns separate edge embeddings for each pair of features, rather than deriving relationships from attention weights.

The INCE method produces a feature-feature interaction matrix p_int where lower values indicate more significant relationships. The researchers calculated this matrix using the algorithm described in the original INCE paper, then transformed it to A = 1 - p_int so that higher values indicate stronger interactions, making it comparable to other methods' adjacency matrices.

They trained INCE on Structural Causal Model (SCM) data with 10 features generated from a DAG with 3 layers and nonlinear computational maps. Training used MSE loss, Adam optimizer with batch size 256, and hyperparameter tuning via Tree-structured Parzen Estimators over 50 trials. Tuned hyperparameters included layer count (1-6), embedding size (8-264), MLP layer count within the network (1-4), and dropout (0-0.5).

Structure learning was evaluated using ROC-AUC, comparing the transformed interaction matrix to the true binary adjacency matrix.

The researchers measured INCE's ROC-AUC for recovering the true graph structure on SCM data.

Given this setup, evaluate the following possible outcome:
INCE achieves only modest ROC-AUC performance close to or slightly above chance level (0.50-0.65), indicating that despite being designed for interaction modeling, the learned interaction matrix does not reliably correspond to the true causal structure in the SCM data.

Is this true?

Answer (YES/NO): YES